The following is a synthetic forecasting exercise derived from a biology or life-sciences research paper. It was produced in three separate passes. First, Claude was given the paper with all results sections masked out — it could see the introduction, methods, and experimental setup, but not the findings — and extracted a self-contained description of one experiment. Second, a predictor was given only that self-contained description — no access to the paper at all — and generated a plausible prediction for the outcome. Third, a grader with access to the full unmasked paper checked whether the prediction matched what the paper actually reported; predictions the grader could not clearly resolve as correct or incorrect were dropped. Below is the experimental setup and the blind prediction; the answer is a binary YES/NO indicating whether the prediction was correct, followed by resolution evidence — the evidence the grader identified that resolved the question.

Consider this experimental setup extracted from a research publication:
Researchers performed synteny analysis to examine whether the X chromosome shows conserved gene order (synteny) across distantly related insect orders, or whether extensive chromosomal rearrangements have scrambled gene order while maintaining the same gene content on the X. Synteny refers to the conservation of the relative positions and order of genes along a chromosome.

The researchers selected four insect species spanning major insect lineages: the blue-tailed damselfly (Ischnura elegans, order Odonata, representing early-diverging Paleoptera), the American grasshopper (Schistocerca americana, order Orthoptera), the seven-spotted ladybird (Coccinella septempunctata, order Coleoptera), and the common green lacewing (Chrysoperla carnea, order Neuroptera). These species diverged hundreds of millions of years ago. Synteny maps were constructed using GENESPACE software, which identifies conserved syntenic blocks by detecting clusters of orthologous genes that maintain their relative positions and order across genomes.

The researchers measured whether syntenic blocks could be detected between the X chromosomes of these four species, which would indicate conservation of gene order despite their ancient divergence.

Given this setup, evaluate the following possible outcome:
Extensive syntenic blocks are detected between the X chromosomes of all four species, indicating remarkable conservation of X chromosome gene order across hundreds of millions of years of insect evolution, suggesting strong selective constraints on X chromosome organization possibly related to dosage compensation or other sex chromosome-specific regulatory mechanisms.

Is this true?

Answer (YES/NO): NO